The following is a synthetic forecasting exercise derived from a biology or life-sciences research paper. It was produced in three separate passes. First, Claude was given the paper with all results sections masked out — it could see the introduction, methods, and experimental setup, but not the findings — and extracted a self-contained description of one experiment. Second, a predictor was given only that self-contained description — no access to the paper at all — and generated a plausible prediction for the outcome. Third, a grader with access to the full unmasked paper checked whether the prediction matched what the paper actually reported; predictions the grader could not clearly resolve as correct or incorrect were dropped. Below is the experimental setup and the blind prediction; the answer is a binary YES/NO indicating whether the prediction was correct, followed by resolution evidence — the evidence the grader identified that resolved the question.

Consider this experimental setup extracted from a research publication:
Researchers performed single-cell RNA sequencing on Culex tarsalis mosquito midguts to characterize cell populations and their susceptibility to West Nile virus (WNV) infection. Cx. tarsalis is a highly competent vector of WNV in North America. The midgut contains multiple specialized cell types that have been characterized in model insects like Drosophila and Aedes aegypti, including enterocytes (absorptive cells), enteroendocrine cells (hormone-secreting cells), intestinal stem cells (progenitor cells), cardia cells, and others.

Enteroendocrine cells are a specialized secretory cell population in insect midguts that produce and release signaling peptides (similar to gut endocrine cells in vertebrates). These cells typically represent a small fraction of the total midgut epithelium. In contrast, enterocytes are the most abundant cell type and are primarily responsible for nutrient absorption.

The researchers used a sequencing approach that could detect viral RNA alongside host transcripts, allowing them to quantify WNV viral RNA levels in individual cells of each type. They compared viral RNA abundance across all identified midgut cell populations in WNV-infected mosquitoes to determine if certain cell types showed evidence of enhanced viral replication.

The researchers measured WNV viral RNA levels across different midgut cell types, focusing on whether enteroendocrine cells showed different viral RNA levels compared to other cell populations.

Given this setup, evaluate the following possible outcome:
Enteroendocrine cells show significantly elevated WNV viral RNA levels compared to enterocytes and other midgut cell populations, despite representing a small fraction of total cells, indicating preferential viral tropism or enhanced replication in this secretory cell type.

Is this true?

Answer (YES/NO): YES